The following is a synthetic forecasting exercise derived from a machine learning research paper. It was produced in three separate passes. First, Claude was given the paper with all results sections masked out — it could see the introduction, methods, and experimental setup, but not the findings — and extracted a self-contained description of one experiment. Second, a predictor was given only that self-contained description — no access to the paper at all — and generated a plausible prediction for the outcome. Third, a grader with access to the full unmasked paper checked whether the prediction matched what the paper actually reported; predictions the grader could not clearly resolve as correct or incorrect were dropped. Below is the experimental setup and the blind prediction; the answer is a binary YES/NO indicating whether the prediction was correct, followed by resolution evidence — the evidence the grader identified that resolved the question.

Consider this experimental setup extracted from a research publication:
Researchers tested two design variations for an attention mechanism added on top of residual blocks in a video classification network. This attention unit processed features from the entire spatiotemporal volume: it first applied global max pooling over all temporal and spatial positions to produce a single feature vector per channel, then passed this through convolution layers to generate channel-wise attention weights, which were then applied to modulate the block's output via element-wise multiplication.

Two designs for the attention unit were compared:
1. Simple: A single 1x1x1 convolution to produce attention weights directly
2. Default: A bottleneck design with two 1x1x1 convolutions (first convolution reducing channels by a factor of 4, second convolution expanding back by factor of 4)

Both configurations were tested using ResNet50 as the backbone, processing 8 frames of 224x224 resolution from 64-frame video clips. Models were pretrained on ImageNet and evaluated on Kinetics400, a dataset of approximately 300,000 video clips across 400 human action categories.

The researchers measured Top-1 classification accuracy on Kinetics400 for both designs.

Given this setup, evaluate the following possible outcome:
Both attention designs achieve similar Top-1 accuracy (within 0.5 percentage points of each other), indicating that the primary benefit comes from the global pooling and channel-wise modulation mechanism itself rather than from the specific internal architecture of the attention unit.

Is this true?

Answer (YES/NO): NO